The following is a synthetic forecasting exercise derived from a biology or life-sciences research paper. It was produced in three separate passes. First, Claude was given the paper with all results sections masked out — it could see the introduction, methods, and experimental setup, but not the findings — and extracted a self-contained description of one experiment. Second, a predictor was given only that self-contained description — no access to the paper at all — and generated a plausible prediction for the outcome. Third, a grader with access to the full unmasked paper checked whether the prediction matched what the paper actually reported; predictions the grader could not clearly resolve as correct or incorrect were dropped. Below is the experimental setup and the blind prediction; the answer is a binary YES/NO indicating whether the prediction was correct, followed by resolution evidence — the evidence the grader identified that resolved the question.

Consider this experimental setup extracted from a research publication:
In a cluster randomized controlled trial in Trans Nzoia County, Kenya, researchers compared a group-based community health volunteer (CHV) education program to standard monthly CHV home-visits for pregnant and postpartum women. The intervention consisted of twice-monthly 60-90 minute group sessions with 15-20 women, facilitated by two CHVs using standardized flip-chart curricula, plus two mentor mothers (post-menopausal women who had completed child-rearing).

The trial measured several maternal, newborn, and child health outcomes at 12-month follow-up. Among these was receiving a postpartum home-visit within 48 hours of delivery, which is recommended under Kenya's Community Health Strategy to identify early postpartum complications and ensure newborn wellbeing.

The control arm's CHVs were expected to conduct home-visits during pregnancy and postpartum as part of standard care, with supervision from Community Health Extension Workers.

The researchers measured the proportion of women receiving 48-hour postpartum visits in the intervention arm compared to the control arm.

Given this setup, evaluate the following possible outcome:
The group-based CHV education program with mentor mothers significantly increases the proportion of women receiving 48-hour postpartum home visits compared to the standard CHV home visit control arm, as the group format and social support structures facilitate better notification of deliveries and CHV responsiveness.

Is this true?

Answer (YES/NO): YES